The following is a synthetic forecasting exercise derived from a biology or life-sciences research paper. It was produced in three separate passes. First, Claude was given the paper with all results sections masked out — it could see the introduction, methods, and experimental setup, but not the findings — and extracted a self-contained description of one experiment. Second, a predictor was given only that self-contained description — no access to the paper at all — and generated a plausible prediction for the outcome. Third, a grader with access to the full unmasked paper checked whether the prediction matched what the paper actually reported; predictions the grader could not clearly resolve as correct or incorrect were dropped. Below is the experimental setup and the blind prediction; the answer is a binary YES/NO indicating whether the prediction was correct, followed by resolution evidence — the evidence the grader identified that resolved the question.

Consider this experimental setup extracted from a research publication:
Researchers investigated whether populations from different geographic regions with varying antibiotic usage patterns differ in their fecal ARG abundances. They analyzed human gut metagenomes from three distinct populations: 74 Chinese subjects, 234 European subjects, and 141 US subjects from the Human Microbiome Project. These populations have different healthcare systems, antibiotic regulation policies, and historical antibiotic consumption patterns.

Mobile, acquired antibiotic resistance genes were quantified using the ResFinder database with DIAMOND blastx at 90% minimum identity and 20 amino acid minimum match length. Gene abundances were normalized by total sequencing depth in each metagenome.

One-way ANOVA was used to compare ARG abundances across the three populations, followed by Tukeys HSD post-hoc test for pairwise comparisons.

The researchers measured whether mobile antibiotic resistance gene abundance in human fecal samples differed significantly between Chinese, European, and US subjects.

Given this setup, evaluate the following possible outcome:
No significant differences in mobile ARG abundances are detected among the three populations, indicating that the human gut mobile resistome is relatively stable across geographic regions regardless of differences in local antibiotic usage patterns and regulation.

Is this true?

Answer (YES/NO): NO